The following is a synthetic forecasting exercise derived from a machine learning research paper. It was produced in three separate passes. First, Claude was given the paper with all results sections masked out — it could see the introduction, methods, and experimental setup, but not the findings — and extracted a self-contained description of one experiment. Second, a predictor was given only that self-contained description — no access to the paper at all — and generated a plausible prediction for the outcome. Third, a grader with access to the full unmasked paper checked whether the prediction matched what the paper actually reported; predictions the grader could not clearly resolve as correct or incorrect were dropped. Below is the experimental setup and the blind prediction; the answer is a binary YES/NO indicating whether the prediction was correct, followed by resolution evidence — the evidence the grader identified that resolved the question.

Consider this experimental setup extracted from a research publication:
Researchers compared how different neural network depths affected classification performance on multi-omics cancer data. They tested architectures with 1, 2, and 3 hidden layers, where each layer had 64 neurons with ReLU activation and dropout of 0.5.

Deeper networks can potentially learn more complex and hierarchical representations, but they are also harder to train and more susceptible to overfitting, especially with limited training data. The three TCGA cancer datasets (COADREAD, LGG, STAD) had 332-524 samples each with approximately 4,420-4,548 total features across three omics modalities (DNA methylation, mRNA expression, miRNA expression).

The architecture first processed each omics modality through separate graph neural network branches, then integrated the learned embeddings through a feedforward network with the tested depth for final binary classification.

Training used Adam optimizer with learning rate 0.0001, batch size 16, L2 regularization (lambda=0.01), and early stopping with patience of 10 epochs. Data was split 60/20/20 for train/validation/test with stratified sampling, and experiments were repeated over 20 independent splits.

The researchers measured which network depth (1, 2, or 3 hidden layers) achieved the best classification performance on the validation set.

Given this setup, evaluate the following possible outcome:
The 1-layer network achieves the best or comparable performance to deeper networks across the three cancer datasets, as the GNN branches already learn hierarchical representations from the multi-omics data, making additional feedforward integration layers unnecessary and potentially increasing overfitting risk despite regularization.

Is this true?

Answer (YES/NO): NO